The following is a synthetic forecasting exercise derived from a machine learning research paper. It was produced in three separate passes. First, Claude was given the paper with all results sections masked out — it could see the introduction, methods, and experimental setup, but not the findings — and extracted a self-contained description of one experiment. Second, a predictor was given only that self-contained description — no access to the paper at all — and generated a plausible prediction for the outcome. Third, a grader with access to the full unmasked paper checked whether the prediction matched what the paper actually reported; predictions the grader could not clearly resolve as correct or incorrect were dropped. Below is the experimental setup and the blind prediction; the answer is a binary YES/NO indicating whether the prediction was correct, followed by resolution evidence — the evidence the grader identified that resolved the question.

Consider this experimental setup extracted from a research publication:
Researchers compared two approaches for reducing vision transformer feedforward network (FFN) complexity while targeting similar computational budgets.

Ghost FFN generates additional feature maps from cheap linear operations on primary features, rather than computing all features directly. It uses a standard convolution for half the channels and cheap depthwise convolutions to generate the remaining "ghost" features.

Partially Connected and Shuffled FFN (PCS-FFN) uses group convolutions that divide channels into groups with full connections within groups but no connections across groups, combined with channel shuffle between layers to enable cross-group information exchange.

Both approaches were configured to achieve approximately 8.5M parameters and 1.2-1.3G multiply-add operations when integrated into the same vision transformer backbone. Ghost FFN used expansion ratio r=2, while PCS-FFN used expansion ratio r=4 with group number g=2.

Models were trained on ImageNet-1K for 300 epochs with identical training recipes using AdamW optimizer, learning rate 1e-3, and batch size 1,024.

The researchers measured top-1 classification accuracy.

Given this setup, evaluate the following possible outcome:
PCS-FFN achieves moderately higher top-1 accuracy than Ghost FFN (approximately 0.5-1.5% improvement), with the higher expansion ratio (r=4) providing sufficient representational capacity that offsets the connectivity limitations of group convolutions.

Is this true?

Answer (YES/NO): YES